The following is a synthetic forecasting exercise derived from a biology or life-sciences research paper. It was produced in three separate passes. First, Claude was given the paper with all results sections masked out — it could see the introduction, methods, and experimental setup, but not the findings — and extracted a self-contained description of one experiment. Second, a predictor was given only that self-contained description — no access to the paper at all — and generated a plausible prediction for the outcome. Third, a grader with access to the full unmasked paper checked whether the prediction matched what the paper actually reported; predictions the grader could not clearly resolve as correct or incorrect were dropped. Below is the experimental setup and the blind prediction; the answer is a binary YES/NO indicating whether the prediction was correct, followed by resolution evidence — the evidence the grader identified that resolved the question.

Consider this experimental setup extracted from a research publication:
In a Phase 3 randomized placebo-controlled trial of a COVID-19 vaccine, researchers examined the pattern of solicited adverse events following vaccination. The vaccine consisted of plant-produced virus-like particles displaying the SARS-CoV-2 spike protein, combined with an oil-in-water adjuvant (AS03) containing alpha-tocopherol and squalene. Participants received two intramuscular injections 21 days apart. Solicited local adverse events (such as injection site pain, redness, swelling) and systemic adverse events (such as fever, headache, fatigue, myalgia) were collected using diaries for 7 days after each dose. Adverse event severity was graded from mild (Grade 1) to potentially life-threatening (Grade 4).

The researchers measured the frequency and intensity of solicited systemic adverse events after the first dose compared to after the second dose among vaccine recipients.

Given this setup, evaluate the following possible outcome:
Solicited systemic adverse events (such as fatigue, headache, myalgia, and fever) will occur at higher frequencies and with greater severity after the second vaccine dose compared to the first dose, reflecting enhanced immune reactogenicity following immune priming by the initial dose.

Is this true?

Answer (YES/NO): YES